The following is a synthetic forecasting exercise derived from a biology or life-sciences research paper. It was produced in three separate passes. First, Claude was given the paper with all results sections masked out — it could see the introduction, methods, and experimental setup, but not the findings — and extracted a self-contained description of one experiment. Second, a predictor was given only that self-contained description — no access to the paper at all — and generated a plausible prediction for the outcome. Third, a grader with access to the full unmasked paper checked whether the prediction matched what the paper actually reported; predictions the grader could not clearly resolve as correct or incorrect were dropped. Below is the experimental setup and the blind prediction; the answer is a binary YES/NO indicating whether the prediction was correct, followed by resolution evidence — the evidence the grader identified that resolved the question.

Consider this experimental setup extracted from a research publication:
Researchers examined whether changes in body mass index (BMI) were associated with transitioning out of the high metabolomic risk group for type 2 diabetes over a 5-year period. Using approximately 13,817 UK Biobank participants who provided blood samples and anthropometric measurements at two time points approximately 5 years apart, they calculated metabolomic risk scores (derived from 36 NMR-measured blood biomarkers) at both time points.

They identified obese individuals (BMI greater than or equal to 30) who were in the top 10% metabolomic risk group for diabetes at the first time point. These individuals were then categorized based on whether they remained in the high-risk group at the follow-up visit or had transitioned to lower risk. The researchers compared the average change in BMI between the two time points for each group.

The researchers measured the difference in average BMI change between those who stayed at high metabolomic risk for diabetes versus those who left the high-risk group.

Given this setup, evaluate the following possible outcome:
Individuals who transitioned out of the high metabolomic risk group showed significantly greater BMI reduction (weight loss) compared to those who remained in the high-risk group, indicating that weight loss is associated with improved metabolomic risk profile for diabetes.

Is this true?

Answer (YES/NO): YES